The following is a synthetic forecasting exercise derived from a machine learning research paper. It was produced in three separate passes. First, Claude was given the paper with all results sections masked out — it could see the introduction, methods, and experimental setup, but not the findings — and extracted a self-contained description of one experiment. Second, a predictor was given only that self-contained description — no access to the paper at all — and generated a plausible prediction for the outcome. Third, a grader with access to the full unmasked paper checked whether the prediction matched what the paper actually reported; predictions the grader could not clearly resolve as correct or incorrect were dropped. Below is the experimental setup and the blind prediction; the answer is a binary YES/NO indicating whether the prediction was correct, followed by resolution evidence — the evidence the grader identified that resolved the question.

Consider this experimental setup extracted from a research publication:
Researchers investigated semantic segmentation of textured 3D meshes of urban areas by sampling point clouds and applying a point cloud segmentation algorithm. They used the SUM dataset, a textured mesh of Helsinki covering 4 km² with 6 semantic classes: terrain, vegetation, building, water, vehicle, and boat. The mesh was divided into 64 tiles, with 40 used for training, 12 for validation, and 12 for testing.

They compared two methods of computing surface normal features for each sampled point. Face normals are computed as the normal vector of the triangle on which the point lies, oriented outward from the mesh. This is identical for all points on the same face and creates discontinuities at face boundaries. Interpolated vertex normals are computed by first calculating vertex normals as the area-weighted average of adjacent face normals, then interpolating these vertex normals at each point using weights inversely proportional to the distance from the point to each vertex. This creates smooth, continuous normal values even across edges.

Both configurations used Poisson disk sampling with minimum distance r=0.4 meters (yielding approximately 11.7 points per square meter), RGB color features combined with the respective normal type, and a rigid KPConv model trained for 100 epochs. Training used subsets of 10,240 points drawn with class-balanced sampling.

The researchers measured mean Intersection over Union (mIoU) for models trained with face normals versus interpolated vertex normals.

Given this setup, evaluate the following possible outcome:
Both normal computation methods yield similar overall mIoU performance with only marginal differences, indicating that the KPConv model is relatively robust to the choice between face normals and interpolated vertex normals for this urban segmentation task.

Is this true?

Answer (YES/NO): YES